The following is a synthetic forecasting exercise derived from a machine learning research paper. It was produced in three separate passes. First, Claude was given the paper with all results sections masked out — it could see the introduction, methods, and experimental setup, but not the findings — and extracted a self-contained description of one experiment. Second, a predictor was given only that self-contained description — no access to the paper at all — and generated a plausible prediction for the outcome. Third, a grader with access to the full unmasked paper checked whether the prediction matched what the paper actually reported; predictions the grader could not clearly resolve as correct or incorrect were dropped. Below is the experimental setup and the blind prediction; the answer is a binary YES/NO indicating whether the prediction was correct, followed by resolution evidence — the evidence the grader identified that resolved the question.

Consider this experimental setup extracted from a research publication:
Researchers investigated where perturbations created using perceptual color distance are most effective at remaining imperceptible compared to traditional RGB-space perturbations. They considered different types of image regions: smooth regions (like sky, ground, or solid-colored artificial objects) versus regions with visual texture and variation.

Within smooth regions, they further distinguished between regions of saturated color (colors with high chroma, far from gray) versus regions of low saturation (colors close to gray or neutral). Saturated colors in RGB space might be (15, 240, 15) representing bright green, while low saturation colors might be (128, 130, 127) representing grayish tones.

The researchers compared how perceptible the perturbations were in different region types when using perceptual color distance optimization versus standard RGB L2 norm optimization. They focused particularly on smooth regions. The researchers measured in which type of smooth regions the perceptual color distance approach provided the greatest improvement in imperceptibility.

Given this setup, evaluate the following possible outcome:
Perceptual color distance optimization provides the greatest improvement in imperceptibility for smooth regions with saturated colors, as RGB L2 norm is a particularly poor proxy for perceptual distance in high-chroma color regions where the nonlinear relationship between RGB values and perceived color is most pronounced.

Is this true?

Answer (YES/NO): YES